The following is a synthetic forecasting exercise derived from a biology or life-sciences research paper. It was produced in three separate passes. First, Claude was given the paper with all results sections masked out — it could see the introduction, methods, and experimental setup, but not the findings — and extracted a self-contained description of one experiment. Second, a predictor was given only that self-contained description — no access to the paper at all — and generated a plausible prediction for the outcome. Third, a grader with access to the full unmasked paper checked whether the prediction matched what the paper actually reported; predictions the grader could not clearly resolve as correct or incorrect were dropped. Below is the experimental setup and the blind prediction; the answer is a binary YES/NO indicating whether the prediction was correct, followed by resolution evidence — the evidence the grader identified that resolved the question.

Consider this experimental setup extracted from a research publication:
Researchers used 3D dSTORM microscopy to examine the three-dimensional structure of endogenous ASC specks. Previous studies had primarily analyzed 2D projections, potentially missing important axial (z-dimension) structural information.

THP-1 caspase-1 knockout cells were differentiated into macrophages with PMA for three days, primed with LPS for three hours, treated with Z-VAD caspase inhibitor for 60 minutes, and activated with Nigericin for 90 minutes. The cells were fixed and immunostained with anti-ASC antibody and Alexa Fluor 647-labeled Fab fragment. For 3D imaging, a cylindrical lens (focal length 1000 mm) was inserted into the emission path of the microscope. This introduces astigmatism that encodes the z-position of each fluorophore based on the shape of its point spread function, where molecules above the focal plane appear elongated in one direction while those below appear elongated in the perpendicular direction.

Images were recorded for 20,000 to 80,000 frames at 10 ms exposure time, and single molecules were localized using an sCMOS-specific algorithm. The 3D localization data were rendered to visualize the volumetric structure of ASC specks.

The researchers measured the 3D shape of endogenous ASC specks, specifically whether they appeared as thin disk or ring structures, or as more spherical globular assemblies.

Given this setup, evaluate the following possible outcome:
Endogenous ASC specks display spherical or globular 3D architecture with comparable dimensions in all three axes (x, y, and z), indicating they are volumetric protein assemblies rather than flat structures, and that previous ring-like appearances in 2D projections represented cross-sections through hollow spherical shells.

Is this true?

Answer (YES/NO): NO